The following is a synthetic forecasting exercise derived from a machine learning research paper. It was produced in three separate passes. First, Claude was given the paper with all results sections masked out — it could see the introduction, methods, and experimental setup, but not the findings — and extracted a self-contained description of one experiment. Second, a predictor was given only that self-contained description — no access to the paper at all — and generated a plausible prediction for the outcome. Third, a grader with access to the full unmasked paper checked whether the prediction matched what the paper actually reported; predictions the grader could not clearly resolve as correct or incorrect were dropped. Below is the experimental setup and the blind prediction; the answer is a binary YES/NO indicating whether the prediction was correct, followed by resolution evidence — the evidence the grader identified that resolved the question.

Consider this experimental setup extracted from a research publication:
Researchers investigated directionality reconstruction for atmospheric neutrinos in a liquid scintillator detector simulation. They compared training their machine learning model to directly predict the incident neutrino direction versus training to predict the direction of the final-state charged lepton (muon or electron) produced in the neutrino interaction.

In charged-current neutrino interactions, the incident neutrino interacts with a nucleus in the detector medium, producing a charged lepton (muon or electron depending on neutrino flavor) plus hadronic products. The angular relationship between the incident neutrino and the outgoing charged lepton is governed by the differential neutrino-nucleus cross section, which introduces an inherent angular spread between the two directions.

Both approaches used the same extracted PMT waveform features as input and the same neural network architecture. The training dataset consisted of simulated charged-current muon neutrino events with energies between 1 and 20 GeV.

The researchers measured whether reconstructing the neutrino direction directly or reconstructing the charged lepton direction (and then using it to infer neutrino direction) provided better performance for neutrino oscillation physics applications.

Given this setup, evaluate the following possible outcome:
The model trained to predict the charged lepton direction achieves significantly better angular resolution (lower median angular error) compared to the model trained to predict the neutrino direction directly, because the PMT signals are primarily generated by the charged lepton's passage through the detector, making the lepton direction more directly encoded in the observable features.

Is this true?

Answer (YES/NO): NO